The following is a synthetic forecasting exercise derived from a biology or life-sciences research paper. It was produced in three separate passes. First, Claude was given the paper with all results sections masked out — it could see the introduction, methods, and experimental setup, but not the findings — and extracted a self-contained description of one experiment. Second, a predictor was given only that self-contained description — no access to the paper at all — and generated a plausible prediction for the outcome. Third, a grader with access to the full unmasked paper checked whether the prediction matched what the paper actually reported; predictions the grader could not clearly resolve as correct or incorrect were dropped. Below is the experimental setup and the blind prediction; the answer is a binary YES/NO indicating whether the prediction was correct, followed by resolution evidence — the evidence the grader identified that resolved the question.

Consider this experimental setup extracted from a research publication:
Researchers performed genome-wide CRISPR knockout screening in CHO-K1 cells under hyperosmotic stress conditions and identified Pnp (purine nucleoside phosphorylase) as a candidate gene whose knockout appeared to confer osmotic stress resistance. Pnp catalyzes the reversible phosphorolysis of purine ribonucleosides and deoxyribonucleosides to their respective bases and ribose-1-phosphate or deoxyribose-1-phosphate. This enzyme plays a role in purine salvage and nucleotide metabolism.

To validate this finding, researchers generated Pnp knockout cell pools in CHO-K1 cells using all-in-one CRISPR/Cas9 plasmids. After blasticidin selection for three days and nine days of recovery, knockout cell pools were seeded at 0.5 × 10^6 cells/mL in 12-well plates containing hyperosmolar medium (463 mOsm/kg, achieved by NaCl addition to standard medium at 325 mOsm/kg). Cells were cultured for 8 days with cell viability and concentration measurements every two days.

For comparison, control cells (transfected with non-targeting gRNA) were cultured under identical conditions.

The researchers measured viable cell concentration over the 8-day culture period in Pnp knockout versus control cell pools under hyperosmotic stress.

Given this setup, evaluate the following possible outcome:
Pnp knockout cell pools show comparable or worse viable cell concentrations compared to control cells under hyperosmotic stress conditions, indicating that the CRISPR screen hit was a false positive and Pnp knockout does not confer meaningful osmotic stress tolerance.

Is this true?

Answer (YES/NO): NO